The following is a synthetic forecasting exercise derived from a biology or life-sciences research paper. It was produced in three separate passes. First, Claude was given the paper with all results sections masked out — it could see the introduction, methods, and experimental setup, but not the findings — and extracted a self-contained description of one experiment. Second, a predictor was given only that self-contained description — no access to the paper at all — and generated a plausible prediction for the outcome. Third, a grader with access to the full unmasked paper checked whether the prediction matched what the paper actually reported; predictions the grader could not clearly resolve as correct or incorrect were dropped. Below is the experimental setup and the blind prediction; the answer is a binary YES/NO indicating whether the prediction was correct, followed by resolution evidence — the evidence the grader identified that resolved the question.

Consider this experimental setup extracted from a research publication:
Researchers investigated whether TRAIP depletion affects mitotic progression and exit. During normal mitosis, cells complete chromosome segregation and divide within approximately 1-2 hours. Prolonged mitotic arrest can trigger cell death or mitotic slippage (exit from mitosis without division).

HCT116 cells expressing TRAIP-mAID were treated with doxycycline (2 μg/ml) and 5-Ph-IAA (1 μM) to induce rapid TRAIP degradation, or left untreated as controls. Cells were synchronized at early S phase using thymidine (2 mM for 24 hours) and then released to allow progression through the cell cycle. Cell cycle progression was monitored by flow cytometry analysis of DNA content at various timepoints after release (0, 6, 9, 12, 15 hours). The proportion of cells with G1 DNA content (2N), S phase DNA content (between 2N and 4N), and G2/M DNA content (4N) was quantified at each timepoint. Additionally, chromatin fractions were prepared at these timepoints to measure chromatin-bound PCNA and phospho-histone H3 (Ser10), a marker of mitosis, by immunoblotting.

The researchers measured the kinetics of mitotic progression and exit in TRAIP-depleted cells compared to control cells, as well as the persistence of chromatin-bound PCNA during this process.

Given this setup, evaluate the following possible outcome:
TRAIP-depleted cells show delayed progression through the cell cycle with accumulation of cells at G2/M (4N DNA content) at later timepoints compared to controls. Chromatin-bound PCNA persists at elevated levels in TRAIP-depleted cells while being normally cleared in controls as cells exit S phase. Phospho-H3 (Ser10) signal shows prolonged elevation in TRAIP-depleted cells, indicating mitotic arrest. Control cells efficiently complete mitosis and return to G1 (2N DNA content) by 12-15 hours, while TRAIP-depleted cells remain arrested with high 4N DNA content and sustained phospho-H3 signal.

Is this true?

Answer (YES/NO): NO